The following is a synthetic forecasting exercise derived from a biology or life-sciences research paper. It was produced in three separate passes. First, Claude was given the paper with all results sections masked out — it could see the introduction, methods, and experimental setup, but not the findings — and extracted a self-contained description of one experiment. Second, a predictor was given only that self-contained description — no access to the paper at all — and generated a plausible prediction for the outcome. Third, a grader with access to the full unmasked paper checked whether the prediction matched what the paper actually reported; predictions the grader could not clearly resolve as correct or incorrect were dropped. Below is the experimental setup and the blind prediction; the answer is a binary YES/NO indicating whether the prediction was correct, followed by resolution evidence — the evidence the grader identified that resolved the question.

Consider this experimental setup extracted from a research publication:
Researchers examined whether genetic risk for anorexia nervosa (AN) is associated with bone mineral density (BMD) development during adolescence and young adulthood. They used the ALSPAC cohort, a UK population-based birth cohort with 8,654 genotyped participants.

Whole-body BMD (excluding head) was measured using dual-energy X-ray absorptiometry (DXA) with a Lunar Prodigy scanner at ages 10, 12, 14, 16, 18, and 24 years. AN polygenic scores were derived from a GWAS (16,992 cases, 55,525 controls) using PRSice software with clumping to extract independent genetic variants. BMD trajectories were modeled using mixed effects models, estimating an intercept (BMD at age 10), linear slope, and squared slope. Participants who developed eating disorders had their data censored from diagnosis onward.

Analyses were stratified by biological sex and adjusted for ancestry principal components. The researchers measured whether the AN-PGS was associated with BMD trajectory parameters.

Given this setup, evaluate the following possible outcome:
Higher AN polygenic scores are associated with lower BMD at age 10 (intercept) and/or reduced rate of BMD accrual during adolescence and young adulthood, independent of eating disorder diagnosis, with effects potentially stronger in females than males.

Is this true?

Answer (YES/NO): NO